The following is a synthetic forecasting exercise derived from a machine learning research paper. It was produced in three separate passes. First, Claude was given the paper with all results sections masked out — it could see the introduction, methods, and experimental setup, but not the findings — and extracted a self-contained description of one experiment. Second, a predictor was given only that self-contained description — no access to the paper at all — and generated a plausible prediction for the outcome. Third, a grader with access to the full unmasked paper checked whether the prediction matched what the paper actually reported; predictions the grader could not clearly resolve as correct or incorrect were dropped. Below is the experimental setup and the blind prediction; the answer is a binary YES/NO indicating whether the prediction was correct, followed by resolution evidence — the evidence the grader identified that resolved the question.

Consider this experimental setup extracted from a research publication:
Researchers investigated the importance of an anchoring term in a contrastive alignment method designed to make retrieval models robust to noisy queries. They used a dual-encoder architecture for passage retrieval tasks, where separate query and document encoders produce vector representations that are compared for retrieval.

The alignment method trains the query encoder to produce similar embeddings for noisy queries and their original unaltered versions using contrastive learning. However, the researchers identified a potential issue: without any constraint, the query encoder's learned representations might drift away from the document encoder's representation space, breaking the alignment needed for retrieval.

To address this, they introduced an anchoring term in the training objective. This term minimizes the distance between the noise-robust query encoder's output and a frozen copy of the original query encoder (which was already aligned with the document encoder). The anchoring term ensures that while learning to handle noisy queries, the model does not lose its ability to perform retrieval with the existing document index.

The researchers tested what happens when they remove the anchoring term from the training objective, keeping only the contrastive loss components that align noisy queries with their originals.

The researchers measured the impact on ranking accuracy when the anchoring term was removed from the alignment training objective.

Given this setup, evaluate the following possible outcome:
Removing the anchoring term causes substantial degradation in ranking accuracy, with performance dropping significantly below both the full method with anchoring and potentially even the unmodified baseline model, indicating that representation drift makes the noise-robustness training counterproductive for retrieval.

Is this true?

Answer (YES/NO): YES